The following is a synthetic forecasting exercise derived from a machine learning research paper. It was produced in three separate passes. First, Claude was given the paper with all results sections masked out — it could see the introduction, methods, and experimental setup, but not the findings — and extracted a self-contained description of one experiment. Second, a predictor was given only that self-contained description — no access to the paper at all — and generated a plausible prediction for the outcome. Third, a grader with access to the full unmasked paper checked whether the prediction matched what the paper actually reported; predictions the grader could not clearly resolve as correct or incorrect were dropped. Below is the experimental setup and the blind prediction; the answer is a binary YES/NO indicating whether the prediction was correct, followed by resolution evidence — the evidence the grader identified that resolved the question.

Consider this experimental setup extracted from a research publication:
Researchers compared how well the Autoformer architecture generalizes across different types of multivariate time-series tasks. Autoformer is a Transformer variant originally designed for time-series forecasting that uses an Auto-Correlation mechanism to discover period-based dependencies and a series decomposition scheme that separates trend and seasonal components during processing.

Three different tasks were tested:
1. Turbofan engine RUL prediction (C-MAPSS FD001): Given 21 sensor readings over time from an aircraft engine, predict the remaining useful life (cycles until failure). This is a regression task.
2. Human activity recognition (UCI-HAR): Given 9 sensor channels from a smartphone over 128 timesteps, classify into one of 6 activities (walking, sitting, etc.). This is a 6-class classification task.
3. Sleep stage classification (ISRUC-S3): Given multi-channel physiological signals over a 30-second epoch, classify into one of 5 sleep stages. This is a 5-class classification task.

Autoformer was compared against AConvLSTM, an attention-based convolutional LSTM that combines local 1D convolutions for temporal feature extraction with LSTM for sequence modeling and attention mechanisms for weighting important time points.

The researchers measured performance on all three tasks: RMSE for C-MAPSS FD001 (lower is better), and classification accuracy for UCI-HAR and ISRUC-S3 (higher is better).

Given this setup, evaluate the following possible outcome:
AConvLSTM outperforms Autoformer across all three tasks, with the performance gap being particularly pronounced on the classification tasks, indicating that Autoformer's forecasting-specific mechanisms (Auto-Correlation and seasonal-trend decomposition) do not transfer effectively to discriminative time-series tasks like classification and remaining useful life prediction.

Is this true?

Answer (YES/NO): NO